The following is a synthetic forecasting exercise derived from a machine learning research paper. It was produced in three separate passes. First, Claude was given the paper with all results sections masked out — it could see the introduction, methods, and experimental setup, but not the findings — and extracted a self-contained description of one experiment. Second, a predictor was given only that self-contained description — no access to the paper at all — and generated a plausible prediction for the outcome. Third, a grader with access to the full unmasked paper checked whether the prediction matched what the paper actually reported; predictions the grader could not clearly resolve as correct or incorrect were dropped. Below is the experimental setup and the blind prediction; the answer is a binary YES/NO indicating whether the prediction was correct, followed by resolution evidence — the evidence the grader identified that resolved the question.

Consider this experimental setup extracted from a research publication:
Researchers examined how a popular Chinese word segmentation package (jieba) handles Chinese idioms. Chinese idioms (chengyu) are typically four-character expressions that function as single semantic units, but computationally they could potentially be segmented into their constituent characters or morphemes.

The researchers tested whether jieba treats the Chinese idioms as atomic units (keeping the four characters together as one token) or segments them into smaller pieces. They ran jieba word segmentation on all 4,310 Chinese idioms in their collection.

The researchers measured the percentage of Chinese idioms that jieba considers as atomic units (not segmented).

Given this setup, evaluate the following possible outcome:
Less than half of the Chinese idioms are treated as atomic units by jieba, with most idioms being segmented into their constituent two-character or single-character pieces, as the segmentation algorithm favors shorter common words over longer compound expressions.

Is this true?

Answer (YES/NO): NO